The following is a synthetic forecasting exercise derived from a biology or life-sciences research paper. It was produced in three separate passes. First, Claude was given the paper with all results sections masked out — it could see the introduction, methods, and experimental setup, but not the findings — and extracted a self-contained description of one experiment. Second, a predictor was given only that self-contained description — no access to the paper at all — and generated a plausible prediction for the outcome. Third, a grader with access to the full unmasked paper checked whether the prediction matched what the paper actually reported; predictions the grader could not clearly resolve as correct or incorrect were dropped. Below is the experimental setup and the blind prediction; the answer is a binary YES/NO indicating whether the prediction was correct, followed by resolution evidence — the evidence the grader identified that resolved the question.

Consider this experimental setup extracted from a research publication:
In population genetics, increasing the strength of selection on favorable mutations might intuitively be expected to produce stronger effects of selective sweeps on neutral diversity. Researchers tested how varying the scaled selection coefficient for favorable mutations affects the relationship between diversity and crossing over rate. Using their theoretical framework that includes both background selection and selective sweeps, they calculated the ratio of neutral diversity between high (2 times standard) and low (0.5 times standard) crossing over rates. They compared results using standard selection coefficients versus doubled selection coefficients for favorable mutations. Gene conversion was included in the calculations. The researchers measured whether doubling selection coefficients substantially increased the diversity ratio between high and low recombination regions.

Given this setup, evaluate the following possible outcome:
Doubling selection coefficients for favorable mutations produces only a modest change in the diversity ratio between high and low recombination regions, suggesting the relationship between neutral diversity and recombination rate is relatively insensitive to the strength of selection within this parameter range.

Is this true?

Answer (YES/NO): YES